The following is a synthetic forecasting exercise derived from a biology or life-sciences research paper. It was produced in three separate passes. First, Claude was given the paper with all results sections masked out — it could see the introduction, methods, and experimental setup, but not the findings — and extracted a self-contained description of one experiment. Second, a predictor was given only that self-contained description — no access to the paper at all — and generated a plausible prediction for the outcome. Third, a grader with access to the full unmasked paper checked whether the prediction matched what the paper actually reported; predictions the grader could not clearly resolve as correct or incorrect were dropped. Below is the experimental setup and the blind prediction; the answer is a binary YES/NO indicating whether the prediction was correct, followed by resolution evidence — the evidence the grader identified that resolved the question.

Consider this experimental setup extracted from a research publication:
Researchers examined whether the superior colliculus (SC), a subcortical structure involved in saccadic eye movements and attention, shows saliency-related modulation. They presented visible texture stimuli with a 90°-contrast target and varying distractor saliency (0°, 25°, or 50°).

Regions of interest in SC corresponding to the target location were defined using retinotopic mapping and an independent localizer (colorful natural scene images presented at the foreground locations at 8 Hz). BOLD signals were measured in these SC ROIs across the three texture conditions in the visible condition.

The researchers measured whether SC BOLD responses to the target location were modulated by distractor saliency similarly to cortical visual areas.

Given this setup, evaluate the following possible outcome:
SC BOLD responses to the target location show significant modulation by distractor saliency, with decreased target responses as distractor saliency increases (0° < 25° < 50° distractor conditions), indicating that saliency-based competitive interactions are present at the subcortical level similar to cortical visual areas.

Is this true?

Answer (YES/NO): NO